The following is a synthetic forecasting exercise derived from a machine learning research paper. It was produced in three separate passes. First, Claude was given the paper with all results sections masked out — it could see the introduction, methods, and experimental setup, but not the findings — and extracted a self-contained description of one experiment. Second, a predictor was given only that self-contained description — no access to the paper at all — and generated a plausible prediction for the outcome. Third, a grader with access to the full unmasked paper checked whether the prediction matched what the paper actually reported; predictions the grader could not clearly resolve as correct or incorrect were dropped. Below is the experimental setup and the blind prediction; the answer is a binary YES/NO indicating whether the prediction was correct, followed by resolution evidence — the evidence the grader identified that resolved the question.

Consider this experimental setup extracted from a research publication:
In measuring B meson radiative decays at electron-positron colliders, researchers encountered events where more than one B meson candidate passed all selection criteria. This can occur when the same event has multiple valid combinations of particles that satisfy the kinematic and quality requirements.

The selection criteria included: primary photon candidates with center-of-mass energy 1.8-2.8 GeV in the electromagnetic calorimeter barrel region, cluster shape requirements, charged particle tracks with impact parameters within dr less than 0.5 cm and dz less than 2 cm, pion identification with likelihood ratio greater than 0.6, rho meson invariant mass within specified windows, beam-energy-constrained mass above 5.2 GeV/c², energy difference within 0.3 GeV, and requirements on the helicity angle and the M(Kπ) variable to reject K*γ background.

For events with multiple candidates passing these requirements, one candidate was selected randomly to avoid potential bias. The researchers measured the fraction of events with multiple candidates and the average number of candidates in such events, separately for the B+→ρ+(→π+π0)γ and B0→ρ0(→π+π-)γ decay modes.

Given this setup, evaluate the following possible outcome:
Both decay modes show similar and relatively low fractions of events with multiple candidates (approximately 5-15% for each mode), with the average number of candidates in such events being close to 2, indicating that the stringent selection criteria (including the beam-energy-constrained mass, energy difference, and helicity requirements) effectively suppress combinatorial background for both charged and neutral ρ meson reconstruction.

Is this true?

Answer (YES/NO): NO